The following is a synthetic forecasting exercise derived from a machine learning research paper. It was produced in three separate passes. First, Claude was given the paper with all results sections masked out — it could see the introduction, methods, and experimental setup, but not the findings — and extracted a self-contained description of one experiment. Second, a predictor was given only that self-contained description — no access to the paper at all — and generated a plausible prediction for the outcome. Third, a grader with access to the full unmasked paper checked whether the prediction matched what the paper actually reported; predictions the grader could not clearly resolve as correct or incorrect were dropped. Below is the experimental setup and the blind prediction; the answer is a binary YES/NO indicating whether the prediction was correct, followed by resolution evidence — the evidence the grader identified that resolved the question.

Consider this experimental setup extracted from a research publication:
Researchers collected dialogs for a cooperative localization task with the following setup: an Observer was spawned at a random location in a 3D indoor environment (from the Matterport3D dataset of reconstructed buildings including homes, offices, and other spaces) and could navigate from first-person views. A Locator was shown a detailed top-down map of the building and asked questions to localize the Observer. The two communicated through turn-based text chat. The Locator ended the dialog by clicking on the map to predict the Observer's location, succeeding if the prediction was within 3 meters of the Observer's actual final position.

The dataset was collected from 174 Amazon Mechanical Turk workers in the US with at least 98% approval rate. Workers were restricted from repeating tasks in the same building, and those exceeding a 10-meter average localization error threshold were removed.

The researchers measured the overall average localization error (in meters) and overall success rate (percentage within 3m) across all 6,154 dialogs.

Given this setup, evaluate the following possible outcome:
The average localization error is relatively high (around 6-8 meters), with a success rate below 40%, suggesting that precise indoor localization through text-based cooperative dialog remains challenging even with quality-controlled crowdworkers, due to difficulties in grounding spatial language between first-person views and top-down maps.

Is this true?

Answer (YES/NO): NO